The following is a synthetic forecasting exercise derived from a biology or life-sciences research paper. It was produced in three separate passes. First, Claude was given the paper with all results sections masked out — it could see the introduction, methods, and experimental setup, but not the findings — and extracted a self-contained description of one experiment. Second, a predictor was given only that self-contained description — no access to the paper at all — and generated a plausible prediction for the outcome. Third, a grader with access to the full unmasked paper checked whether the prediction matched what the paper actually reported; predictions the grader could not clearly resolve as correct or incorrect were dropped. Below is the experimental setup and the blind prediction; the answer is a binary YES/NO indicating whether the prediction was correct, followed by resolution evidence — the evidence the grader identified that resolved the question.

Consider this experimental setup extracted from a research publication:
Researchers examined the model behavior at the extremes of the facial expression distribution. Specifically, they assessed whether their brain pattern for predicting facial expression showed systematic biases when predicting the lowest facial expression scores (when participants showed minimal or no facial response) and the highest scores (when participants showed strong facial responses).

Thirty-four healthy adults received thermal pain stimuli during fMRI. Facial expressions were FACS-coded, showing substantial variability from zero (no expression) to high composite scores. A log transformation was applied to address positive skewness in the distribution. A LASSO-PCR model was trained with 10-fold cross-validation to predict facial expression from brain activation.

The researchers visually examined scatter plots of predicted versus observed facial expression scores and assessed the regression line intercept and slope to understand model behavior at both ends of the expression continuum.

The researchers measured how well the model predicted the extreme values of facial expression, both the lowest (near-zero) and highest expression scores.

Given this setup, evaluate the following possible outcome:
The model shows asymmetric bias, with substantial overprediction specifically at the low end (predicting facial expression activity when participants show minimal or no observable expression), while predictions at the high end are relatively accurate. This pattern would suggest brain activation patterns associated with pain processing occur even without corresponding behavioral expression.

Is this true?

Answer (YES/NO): NO